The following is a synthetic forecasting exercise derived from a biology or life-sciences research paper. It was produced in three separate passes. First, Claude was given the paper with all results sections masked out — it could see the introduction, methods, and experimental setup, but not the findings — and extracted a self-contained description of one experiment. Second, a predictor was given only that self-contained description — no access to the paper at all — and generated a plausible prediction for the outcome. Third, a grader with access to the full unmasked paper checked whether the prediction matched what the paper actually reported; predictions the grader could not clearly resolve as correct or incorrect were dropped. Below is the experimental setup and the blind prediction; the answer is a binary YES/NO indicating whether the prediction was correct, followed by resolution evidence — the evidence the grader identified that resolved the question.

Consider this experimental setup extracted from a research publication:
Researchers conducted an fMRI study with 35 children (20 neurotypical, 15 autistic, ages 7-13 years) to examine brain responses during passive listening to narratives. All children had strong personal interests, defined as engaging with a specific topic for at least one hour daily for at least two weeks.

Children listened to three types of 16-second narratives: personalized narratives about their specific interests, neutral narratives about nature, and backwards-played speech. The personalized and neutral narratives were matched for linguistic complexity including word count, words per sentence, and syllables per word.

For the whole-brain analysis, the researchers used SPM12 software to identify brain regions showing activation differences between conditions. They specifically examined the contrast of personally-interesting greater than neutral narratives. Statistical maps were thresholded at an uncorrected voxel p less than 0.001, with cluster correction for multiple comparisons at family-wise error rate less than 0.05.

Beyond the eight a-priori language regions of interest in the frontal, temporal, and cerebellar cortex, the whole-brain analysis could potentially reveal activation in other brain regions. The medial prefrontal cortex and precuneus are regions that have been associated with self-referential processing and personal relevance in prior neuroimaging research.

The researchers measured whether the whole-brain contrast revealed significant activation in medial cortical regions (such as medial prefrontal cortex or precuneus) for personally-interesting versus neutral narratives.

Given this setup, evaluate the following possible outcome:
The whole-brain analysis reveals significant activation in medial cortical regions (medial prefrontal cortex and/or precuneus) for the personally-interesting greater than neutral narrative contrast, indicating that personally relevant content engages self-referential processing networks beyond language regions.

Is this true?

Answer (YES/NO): YES